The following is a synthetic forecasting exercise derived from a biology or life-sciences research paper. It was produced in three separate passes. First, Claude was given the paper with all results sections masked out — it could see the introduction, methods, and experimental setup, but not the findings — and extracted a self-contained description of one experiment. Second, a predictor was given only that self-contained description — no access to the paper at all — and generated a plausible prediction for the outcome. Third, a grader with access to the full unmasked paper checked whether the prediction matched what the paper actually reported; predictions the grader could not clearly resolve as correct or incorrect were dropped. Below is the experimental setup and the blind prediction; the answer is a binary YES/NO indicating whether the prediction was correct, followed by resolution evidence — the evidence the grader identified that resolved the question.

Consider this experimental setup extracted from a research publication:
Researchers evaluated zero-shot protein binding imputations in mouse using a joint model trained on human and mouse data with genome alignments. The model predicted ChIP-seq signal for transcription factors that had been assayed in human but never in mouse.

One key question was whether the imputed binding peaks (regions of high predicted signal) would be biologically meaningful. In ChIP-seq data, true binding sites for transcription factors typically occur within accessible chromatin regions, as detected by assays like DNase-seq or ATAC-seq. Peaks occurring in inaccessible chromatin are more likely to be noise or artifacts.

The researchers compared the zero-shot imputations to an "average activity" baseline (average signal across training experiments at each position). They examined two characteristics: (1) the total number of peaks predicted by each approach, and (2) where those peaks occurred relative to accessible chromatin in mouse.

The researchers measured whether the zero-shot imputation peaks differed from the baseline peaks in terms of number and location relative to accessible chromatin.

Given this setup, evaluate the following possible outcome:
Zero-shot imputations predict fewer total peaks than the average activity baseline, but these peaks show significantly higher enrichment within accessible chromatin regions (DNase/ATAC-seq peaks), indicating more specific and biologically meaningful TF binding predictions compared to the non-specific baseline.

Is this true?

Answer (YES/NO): NO